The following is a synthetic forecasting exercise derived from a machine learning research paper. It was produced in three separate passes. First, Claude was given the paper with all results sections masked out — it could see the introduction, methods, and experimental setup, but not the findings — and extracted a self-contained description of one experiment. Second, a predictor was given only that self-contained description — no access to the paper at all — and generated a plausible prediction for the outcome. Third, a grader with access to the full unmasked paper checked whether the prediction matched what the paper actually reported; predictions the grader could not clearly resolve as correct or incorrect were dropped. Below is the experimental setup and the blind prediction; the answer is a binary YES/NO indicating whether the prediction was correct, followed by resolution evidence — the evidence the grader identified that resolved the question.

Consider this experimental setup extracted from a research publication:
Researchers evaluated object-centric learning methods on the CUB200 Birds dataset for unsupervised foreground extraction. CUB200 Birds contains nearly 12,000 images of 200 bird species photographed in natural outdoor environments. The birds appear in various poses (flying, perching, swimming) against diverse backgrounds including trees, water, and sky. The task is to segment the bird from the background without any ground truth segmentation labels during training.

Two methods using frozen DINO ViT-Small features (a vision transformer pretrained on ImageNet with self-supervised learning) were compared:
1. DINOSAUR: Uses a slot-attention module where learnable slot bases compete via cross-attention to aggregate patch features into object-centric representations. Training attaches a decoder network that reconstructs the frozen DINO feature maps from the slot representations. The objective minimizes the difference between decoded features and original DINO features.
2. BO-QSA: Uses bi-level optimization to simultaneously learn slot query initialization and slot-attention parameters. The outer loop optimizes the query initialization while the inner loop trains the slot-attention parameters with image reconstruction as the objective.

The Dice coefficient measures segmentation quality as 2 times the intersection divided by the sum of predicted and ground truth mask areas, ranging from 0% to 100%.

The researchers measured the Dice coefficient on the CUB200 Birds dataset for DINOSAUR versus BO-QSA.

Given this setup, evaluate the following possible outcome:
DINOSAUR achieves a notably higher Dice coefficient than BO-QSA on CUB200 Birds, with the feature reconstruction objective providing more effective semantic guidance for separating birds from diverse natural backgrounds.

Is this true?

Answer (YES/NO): NO